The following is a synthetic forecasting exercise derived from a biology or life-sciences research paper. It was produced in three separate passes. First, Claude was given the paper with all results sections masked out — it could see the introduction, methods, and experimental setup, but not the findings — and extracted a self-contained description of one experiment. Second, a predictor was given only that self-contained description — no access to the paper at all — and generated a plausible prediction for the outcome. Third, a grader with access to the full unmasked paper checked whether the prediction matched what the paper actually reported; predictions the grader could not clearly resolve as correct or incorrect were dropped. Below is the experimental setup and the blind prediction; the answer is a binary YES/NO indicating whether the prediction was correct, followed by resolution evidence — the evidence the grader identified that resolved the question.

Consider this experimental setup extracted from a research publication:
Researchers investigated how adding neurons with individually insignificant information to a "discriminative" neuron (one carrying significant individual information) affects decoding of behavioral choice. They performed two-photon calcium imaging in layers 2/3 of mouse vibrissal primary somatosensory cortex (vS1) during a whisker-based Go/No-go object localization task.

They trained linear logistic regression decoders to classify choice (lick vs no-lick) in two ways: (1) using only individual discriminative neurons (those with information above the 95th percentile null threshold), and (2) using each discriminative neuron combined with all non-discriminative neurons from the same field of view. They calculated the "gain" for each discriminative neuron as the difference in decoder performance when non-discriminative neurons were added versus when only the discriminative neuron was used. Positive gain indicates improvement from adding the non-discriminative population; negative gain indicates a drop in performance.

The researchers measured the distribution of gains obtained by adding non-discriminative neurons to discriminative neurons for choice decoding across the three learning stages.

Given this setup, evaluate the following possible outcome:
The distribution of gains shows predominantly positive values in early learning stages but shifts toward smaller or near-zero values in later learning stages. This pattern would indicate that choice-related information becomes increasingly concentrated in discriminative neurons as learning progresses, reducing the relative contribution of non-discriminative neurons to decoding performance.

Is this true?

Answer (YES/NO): NO